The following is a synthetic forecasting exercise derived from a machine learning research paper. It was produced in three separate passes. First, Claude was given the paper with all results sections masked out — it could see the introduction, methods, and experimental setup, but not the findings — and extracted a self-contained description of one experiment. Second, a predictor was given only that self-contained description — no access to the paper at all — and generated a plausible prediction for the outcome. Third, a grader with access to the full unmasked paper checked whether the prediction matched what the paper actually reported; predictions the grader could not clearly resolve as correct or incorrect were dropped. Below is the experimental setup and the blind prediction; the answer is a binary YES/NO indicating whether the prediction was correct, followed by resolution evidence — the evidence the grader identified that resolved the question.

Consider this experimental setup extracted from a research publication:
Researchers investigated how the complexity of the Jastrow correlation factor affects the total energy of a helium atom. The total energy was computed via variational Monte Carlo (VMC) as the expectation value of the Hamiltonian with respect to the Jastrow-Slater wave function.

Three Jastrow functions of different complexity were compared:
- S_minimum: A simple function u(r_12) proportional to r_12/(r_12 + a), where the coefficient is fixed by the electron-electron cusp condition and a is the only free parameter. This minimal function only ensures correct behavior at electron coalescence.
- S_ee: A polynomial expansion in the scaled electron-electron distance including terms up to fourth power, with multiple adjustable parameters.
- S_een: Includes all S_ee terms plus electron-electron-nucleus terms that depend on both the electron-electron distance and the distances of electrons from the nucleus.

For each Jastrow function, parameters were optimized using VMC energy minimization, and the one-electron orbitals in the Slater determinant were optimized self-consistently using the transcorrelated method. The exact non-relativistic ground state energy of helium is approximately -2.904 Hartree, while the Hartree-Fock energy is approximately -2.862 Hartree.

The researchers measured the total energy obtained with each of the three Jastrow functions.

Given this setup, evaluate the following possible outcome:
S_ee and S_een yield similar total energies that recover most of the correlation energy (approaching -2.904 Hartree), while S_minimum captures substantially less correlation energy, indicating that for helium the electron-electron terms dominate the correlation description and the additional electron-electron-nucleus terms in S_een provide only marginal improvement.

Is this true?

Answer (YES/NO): NO